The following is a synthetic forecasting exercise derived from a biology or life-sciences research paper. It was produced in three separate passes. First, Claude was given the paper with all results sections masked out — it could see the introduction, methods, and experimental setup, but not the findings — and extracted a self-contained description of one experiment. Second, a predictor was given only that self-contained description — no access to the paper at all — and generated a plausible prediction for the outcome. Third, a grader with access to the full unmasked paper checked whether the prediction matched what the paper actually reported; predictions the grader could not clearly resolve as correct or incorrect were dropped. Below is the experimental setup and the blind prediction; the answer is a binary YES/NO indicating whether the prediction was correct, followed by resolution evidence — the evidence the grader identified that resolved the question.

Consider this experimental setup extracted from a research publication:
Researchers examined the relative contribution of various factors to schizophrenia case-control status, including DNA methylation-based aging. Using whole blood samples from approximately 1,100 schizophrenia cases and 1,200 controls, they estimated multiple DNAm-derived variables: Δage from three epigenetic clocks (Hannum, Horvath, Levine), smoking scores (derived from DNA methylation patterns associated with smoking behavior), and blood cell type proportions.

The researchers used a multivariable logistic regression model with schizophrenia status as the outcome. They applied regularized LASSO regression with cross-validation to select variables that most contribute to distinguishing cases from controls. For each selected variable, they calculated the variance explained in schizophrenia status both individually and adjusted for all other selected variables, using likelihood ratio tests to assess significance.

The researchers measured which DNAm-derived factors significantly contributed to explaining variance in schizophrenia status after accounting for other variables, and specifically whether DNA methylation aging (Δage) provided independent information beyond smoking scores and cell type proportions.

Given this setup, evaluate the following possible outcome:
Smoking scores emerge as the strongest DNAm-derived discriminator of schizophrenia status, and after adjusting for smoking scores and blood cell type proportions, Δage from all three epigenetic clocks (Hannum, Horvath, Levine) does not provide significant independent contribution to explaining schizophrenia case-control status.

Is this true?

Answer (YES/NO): NO